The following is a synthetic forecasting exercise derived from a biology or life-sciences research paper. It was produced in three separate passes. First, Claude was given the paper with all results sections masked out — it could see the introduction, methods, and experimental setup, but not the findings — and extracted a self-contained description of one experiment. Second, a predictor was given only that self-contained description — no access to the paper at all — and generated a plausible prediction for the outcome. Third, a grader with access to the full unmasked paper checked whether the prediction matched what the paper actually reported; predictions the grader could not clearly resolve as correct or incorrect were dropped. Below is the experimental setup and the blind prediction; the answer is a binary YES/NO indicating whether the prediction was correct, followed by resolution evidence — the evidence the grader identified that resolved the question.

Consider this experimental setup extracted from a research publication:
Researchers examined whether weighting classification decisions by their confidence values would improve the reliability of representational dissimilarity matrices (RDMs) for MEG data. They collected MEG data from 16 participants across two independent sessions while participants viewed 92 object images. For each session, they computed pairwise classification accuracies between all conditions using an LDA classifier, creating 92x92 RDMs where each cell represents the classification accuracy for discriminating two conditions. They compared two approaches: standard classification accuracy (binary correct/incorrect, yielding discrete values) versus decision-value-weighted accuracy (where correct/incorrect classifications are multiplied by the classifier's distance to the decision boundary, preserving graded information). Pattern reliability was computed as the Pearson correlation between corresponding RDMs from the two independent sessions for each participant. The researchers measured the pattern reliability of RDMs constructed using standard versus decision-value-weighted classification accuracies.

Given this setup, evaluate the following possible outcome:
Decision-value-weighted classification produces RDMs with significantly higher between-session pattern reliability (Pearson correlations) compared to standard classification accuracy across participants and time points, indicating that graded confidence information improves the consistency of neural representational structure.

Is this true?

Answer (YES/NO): YES